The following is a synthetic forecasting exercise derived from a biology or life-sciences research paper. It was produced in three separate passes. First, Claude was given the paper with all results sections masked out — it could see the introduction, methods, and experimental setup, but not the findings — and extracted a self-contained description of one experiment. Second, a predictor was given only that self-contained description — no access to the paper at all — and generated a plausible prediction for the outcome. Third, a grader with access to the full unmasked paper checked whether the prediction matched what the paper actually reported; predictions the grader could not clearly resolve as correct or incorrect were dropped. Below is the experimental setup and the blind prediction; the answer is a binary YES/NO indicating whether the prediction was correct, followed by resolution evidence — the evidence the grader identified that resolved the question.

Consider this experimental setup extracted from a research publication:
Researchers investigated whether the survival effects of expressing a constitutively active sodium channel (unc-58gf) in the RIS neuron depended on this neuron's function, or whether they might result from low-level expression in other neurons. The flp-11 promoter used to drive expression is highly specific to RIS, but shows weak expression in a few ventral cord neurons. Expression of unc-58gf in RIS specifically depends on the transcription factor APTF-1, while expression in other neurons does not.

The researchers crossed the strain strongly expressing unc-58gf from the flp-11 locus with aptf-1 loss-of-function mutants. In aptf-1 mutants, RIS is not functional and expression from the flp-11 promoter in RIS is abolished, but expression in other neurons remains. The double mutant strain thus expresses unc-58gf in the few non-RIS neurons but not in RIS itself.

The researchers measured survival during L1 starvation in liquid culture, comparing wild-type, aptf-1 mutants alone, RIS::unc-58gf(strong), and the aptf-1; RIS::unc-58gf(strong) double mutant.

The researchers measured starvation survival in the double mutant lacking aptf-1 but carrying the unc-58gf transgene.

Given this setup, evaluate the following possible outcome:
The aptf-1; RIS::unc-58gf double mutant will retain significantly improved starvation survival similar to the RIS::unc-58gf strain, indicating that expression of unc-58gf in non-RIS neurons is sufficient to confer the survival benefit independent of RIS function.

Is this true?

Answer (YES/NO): NO